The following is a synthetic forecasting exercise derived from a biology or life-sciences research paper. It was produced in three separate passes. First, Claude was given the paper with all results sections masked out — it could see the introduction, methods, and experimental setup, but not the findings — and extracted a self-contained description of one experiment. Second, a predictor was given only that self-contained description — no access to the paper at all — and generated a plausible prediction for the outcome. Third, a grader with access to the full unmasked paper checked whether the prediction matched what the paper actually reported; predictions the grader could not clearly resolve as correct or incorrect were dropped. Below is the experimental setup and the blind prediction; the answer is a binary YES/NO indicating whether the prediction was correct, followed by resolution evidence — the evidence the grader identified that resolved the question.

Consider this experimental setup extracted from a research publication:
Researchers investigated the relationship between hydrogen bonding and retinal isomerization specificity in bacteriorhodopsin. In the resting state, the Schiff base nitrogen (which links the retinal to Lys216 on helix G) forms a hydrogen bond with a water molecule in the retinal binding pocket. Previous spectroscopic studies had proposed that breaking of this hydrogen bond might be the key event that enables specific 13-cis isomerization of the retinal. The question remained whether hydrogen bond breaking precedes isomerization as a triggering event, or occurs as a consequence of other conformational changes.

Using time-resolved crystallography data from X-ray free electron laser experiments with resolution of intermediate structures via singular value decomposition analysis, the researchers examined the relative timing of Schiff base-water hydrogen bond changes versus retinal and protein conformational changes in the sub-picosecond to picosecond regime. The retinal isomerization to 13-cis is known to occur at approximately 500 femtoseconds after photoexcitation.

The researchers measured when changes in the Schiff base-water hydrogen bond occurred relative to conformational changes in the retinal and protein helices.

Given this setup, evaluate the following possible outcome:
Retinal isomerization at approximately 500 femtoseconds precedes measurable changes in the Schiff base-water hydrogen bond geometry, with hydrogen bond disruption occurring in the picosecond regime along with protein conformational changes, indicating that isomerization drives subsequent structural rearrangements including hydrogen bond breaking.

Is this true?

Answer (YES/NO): NO